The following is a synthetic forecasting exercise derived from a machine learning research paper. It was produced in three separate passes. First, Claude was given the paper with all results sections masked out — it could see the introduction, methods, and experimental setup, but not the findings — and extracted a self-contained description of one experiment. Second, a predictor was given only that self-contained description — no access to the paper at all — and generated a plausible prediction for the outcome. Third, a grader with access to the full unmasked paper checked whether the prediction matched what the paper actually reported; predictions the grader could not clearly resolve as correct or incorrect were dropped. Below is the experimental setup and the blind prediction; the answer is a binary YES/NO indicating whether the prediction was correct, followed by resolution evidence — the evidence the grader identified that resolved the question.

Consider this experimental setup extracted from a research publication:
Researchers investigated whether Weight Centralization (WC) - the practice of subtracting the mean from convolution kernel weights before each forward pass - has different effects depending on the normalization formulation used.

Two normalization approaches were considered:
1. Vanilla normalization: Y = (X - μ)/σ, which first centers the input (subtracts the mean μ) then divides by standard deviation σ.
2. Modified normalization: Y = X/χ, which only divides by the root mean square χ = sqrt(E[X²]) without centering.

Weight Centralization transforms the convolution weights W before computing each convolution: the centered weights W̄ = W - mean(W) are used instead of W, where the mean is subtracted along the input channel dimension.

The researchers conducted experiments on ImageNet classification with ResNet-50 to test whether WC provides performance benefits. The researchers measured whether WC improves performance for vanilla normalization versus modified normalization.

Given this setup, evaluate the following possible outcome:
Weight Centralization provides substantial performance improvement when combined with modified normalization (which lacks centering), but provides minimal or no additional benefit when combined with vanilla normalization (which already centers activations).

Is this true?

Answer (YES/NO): YES